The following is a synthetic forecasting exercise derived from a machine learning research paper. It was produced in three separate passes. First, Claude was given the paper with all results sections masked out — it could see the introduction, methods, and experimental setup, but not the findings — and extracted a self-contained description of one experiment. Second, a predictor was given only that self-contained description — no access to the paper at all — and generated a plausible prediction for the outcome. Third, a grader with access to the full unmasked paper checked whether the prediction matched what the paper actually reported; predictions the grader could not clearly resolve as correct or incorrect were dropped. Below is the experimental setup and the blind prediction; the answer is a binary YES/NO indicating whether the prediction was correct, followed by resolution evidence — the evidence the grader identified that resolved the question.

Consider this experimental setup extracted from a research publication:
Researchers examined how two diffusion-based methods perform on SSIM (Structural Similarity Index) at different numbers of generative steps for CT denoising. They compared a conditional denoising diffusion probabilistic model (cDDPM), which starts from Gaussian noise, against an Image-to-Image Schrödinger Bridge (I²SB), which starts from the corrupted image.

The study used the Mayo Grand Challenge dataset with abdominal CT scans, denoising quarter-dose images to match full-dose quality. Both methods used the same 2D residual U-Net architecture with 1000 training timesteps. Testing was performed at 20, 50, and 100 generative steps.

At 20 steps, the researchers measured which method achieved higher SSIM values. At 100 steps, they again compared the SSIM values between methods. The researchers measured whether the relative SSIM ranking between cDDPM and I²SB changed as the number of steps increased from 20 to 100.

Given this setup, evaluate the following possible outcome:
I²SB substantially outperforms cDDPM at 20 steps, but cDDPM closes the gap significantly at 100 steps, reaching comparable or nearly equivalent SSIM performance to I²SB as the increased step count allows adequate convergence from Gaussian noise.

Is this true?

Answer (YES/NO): NO